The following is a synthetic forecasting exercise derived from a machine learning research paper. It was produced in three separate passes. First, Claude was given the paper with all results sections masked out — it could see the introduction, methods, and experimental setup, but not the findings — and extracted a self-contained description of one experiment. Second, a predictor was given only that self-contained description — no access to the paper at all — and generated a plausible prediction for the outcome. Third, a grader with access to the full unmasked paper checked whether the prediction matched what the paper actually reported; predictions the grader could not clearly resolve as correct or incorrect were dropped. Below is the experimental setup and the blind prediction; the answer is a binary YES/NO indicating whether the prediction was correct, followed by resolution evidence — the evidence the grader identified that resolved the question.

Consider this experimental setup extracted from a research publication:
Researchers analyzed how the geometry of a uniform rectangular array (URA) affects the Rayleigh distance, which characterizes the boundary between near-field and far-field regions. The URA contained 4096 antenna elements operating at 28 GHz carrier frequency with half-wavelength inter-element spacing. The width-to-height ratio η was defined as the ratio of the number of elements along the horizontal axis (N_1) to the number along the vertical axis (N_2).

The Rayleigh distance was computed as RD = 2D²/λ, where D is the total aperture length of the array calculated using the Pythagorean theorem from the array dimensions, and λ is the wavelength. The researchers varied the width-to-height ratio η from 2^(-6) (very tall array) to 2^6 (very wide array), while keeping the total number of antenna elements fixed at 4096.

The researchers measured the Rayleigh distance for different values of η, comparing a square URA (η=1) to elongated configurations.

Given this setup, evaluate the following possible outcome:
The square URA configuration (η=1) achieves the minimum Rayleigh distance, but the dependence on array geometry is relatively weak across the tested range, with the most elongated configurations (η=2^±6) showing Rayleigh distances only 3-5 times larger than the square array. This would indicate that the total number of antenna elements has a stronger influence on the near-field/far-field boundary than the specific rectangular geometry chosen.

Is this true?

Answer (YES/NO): NO